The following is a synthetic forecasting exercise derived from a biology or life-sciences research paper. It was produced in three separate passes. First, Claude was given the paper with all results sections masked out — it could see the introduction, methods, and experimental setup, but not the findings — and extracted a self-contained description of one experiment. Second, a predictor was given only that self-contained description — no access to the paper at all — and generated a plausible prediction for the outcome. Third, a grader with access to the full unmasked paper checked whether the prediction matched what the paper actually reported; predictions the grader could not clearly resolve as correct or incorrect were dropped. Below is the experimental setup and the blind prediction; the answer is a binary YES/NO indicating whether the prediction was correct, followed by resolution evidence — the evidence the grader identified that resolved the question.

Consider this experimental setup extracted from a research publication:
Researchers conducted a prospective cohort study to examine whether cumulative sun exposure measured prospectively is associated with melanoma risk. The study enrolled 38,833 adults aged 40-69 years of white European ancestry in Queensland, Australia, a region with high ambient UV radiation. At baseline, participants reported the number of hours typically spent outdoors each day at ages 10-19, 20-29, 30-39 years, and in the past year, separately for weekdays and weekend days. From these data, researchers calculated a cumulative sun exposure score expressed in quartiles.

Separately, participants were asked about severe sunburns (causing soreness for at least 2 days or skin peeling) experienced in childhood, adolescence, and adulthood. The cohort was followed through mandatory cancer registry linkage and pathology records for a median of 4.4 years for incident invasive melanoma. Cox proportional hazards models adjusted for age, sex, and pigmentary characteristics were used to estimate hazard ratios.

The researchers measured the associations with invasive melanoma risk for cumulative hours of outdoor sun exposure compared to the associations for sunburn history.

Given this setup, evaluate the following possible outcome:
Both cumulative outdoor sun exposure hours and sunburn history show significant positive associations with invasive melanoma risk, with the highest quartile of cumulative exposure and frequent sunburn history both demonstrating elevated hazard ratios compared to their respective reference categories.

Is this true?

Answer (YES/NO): NO